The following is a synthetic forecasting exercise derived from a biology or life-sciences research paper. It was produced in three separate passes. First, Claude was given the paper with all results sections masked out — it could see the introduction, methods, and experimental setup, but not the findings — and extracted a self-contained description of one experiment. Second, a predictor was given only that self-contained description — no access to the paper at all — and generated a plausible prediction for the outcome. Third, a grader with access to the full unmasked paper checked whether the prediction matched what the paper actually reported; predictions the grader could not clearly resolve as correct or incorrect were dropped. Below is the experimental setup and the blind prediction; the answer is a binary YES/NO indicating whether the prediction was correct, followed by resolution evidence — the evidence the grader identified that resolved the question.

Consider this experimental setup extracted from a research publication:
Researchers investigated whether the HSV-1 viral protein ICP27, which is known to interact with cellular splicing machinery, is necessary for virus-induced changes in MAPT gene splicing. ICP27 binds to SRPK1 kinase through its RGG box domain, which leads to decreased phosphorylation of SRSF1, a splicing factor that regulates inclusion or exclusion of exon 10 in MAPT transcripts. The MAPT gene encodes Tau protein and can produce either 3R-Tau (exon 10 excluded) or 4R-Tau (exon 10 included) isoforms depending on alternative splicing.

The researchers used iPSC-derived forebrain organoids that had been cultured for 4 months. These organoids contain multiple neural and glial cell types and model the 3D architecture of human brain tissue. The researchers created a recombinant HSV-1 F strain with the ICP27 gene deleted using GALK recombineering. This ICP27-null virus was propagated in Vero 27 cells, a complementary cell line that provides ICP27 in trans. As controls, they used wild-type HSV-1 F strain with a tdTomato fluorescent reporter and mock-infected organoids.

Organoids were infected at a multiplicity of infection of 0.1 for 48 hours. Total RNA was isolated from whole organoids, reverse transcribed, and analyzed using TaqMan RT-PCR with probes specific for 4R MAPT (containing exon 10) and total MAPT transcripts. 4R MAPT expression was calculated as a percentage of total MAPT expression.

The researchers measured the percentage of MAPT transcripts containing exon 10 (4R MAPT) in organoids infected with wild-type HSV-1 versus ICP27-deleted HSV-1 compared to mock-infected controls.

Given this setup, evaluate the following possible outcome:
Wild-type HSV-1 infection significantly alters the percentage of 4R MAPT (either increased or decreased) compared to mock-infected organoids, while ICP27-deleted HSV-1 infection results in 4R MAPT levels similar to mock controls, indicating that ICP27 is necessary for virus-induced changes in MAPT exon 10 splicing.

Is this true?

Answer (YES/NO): YES